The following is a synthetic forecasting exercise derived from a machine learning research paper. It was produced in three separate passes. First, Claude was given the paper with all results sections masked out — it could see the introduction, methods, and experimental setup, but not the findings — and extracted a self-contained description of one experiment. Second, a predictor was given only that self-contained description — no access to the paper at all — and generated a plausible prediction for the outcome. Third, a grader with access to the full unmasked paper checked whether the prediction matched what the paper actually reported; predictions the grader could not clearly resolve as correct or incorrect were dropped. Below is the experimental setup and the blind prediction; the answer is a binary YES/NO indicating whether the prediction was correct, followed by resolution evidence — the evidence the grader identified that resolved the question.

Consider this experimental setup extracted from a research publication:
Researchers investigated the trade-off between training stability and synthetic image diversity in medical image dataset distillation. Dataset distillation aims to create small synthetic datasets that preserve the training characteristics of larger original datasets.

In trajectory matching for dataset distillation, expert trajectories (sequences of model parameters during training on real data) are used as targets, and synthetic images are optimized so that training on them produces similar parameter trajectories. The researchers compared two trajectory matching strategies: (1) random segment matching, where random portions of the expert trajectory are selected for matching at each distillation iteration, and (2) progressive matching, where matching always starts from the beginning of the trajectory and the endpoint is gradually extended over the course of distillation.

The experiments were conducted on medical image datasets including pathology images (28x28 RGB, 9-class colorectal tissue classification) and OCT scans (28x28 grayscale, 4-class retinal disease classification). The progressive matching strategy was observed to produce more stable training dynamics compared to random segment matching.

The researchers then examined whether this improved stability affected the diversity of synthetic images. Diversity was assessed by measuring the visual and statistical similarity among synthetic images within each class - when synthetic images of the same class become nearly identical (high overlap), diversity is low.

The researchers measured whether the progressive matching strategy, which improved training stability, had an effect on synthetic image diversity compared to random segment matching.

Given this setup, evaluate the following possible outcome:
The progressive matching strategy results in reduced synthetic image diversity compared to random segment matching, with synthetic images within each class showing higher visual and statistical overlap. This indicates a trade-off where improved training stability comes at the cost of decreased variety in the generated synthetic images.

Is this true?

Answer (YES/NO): YES